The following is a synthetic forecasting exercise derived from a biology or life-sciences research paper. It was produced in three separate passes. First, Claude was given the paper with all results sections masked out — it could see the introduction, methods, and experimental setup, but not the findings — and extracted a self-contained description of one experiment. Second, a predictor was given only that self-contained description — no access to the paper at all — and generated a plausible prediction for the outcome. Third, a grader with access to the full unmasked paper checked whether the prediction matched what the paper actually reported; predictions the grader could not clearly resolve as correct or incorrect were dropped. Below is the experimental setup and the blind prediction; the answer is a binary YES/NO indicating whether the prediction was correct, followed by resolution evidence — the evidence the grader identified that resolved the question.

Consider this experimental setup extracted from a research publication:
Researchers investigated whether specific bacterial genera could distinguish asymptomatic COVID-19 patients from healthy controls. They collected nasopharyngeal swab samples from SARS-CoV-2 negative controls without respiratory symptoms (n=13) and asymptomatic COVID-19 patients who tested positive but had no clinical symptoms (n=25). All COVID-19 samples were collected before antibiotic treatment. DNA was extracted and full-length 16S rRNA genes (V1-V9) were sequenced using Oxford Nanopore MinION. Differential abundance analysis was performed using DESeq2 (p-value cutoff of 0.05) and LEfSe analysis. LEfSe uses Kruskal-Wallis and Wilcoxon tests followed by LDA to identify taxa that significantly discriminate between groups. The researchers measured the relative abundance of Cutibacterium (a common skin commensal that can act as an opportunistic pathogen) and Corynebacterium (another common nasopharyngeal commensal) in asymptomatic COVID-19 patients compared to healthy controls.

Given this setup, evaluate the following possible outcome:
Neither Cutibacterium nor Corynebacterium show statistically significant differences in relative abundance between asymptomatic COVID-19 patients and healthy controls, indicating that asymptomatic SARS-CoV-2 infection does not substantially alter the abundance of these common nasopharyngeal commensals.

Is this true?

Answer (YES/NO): NO